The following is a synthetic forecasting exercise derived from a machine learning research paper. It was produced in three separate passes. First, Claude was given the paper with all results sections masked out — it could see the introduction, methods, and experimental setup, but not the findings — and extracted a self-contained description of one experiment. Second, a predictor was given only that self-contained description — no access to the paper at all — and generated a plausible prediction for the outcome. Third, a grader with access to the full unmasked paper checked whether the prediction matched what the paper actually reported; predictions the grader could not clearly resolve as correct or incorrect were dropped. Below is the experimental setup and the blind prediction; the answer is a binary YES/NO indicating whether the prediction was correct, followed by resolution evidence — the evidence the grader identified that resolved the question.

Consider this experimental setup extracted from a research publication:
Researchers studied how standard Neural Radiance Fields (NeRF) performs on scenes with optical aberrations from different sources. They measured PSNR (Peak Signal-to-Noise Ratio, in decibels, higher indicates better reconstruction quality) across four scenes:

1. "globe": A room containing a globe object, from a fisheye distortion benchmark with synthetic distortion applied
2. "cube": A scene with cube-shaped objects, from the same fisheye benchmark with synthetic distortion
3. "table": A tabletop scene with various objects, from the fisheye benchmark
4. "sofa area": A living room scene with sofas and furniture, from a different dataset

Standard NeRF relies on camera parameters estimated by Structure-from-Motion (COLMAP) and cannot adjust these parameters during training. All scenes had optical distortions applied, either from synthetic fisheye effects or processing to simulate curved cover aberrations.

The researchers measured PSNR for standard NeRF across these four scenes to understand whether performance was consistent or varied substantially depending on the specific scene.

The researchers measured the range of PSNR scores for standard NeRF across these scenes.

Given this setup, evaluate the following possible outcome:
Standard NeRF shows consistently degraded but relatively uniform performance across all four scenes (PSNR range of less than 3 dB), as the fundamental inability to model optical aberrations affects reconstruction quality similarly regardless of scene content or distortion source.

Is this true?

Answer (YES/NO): NO